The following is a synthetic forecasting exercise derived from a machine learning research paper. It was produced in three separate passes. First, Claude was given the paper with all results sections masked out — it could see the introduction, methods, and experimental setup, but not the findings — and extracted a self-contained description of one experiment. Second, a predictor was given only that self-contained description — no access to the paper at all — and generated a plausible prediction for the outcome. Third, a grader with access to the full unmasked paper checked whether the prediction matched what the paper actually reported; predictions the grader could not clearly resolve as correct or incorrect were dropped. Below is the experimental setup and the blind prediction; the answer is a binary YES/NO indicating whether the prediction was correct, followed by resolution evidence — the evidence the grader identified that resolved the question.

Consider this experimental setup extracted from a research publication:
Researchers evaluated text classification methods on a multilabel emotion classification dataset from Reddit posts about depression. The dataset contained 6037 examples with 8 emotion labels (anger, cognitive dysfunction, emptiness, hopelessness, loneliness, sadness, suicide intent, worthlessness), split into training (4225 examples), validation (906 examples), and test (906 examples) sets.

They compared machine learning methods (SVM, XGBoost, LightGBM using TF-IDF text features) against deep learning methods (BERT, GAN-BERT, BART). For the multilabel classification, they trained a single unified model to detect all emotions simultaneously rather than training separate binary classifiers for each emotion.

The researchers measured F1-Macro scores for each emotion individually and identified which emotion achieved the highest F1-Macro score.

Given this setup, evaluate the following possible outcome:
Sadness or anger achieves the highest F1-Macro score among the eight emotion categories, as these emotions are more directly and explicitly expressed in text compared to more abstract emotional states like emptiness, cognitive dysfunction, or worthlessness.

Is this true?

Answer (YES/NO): NO